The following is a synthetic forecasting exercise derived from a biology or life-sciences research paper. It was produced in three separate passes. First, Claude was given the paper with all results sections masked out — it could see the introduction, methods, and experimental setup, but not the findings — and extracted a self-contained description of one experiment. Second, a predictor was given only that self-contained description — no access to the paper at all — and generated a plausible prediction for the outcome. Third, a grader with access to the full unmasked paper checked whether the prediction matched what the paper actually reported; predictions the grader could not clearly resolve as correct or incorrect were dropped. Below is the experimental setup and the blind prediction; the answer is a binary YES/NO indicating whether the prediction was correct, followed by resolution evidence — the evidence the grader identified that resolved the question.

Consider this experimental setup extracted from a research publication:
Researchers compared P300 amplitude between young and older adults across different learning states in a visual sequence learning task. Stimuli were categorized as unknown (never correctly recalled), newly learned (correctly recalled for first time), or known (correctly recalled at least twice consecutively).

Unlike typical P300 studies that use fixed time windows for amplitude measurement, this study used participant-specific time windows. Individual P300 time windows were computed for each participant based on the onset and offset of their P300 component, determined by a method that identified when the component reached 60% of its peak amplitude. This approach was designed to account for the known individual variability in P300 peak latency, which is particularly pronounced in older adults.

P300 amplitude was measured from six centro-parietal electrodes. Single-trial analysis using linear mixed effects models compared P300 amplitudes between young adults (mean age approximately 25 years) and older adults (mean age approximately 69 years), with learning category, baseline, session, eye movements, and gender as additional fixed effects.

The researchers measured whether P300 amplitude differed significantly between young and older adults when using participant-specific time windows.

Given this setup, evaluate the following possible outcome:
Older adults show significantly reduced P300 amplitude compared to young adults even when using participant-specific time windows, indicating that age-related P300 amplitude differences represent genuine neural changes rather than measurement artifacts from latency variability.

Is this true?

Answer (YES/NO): NO